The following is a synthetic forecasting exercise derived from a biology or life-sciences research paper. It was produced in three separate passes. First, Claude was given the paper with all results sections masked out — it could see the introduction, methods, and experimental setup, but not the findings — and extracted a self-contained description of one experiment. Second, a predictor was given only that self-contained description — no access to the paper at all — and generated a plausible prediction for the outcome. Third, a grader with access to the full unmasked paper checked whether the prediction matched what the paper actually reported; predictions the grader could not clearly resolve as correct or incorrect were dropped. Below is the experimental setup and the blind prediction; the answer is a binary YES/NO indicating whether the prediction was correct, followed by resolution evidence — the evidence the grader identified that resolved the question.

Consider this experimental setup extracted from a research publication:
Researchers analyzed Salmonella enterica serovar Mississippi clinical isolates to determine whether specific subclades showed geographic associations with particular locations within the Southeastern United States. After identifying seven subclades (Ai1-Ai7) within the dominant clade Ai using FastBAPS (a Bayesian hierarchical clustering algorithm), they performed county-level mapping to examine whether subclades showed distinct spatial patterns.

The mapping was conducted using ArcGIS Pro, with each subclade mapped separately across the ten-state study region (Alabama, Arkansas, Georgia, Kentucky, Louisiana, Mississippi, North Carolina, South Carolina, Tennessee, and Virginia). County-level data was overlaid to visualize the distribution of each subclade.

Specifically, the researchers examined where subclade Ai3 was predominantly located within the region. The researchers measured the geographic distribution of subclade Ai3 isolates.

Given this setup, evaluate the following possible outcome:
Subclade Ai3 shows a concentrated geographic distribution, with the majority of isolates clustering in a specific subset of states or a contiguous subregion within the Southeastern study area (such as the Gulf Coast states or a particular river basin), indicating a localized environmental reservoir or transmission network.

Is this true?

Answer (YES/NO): YES